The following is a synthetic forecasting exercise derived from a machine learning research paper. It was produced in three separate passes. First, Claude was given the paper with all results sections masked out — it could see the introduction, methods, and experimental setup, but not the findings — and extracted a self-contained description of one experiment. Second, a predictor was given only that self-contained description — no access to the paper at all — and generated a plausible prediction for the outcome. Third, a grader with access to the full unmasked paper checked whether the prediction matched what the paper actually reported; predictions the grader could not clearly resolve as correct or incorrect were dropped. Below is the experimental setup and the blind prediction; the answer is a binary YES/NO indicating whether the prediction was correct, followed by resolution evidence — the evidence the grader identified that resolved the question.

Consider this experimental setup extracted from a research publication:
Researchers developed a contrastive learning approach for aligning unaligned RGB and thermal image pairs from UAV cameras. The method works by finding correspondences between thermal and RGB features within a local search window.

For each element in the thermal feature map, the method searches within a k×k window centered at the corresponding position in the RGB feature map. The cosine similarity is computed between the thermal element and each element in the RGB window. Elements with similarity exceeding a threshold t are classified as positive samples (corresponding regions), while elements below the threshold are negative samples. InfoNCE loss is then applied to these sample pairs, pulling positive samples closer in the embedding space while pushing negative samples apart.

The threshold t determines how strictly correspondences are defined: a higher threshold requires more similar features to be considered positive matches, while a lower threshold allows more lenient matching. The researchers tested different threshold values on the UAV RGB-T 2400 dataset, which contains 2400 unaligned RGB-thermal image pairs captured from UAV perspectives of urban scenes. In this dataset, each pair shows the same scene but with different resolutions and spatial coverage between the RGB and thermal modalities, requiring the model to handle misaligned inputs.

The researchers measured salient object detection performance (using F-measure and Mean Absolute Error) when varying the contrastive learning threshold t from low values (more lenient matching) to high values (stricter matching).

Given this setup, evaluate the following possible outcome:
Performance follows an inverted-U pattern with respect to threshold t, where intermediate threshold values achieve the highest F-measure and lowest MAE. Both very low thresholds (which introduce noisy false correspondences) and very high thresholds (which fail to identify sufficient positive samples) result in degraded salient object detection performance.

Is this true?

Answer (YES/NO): YES